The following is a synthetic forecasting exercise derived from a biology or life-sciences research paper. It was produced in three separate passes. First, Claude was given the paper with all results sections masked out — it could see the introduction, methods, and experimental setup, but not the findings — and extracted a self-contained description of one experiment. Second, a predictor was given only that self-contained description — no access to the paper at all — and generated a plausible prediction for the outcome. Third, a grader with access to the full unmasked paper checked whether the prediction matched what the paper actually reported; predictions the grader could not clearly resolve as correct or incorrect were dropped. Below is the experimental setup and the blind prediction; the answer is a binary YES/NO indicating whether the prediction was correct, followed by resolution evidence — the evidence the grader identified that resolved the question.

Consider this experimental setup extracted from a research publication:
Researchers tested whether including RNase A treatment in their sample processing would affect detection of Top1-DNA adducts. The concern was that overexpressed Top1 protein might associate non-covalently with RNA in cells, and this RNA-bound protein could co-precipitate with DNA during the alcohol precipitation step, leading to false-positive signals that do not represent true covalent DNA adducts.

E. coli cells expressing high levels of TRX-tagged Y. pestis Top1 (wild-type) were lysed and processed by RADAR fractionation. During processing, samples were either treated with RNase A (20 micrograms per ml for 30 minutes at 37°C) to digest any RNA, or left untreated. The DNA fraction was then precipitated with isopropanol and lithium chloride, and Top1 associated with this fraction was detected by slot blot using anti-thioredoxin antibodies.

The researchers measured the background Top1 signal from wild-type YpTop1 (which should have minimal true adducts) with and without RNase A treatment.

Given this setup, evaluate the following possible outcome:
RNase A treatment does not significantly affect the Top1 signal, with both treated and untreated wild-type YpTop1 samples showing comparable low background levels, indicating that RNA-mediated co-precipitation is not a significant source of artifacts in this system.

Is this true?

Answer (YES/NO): NO